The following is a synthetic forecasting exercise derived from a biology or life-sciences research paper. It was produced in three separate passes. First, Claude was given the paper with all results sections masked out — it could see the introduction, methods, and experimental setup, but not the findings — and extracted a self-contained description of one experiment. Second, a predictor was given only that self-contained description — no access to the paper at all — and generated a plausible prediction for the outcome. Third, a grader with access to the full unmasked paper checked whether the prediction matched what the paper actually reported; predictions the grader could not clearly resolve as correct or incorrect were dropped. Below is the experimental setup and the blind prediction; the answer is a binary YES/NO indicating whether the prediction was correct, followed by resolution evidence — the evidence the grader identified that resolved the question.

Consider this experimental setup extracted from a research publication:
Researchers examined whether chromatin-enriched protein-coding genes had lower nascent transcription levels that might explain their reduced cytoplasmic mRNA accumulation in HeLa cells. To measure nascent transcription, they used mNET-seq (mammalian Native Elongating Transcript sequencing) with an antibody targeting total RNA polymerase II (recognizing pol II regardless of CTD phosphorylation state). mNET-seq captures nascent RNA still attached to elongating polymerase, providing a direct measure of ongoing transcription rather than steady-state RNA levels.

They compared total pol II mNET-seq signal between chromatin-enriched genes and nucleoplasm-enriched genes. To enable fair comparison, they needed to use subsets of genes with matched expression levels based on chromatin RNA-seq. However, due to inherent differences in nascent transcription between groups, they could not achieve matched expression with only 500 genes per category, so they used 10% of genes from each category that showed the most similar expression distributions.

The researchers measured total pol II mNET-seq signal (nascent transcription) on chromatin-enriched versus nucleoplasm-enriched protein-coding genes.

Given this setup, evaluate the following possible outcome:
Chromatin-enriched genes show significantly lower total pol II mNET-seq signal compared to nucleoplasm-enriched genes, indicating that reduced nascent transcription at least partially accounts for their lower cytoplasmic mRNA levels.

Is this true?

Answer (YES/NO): NO